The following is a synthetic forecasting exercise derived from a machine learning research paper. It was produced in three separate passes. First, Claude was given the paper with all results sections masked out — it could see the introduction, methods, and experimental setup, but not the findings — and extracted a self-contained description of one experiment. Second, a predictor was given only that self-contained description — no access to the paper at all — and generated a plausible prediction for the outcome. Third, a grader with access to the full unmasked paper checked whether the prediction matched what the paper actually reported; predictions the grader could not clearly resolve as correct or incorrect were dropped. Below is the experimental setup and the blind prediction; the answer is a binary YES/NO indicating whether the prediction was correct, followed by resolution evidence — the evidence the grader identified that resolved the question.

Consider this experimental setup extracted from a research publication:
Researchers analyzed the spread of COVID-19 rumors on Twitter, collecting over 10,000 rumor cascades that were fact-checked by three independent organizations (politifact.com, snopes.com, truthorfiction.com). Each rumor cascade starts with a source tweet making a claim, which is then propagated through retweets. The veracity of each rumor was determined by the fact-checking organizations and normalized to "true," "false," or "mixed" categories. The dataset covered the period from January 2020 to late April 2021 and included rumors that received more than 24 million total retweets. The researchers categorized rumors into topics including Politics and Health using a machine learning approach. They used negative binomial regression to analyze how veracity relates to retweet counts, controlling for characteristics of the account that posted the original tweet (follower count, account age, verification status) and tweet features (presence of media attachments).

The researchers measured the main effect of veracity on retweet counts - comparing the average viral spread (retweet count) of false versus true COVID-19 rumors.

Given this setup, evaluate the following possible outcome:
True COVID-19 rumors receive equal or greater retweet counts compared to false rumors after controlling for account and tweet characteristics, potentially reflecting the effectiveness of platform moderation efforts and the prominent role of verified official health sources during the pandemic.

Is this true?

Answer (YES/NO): NO